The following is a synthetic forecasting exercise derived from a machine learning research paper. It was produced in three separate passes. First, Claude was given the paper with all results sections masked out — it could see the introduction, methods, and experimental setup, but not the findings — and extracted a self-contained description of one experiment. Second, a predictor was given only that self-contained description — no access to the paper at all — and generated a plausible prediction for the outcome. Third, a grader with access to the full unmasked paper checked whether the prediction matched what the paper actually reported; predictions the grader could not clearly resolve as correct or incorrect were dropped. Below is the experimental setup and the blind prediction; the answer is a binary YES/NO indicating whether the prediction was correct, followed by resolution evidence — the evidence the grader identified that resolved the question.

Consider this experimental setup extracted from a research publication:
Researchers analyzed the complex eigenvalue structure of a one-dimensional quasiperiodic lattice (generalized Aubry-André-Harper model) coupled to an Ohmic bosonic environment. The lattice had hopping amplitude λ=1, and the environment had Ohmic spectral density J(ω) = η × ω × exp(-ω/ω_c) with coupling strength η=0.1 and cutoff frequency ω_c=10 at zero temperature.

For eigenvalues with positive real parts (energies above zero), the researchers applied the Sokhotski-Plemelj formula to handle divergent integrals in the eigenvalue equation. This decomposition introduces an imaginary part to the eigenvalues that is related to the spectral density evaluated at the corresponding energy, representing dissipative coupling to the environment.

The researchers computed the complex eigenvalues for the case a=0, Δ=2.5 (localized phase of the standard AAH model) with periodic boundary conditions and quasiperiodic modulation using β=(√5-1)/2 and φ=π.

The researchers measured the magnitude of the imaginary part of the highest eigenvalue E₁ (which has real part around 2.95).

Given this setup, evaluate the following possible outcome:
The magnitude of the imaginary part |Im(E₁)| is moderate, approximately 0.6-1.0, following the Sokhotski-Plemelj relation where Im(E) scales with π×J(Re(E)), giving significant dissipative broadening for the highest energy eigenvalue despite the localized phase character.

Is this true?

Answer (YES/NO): NO